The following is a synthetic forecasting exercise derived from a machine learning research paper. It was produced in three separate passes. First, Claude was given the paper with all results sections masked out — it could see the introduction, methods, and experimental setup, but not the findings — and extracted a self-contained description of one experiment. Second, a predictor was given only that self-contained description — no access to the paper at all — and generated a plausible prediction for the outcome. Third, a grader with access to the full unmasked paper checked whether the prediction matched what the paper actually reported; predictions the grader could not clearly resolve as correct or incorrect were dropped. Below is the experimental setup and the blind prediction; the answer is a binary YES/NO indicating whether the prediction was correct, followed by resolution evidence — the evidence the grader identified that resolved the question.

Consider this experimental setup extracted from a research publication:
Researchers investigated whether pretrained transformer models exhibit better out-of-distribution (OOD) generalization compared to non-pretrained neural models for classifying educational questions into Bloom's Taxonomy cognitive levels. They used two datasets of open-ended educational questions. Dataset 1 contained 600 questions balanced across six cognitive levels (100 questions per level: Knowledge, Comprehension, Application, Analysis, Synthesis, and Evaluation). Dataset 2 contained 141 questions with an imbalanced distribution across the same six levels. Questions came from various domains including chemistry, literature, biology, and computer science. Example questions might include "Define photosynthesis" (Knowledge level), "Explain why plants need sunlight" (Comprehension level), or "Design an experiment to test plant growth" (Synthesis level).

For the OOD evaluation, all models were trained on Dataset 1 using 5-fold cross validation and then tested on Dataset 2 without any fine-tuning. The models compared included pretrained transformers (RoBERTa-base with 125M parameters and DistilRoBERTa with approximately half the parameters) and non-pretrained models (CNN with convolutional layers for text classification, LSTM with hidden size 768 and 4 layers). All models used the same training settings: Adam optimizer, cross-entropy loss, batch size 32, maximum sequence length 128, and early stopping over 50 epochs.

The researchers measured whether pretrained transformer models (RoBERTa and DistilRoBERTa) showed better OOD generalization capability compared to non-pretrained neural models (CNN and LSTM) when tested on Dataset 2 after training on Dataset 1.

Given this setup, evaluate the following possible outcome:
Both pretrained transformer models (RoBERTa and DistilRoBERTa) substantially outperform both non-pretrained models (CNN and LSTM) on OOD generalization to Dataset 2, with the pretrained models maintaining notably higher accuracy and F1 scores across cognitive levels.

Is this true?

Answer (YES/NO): YES